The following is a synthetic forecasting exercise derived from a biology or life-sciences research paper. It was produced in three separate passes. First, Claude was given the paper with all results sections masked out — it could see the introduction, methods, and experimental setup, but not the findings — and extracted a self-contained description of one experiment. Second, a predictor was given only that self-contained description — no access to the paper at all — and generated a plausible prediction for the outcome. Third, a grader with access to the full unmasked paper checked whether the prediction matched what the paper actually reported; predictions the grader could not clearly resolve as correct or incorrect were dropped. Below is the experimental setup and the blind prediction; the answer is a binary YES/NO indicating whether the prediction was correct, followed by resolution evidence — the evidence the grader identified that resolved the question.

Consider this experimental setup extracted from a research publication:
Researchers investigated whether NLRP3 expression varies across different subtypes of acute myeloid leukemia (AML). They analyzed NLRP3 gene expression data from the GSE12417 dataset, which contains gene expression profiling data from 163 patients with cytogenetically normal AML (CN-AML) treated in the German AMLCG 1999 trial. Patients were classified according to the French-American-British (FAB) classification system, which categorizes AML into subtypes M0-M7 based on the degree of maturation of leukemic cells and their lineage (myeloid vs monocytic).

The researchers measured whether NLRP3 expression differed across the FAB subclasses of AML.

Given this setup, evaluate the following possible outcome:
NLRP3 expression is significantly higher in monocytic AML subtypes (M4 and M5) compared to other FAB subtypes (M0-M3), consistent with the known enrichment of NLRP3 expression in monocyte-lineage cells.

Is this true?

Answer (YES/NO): NO